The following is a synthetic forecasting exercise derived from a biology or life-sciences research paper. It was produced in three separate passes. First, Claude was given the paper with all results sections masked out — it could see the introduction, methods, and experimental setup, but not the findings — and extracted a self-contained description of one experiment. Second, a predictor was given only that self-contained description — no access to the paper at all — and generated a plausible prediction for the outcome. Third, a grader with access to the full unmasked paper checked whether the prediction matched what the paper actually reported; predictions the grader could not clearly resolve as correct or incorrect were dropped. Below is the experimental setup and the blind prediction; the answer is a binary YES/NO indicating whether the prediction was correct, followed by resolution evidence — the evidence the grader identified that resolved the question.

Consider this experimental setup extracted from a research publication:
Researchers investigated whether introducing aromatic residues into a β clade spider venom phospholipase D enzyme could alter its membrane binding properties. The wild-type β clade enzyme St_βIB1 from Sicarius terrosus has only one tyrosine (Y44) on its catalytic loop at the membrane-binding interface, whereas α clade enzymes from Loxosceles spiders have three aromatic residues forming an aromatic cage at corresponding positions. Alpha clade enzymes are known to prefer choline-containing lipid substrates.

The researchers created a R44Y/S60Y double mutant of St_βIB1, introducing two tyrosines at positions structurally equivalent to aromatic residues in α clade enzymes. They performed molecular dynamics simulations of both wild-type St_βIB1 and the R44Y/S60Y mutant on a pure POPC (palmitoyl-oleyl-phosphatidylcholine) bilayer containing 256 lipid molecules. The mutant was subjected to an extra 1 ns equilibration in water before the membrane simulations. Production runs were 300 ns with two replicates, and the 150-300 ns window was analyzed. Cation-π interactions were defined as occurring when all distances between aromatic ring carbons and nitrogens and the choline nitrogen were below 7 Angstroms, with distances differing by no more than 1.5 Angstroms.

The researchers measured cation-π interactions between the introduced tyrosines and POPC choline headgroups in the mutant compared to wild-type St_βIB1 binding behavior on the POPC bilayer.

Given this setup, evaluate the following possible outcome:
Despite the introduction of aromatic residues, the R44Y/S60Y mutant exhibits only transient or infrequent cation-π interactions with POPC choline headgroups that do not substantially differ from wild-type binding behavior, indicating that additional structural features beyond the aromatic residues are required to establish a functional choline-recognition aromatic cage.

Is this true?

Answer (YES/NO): NO